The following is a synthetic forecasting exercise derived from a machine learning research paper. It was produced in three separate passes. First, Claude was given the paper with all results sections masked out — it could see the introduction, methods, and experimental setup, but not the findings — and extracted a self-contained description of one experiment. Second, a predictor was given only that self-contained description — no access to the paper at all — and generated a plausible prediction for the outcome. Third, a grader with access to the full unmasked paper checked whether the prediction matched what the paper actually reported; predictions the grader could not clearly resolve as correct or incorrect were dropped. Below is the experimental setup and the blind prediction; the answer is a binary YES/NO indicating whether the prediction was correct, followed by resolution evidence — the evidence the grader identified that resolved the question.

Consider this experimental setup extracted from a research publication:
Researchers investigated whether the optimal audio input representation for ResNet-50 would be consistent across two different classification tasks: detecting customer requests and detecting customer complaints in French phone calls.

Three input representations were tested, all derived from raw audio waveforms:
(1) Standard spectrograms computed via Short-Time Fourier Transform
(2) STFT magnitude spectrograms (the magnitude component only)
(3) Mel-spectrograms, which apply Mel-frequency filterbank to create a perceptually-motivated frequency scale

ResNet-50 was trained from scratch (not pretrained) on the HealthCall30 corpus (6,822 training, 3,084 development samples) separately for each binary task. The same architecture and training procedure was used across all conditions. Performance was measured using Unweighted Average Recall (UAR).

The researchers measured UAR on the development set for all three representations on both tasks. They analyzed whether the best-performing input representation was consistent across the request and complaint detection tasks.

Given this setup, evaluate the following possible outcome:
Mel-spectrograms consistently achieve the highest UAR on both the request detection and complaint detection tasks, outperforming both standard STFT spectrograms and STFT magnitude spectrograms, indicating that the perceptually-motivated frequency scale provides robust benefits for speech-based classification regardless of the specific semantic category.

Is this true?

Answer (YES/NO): NO